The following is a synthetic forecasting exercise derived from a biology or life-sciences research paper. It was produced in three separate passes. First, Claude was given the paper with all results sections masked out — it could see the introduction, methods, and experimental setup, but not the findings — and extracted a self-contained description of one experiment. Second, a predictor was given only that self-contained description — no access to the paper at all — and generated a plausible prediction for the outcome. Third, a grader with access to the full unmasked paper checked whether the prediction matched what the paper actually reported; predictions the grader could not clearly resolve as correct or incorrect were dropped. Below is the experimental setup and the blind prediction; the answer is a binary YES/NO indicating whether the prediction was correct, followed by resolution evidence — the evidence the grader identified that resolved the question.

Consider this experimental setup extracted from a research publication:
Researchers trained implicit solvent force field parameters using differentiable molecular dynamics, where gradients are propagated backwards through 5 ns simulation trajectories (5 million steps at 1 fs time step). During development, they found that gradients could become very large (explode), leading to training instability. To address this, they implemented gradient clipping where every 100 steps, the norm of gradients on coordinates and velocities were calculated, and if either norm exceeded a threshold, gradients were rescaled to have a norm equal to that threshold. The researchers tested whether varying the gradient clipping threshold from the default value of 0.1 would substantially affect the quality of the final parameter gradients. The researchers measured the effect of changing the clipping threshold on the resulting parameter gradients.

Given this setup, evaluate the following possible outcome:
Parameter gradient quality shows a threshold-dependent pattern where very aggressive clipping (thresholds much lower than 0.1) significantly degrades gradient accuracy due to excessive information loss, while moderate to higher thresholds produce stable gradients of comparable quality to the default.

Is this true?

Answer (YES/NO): NO